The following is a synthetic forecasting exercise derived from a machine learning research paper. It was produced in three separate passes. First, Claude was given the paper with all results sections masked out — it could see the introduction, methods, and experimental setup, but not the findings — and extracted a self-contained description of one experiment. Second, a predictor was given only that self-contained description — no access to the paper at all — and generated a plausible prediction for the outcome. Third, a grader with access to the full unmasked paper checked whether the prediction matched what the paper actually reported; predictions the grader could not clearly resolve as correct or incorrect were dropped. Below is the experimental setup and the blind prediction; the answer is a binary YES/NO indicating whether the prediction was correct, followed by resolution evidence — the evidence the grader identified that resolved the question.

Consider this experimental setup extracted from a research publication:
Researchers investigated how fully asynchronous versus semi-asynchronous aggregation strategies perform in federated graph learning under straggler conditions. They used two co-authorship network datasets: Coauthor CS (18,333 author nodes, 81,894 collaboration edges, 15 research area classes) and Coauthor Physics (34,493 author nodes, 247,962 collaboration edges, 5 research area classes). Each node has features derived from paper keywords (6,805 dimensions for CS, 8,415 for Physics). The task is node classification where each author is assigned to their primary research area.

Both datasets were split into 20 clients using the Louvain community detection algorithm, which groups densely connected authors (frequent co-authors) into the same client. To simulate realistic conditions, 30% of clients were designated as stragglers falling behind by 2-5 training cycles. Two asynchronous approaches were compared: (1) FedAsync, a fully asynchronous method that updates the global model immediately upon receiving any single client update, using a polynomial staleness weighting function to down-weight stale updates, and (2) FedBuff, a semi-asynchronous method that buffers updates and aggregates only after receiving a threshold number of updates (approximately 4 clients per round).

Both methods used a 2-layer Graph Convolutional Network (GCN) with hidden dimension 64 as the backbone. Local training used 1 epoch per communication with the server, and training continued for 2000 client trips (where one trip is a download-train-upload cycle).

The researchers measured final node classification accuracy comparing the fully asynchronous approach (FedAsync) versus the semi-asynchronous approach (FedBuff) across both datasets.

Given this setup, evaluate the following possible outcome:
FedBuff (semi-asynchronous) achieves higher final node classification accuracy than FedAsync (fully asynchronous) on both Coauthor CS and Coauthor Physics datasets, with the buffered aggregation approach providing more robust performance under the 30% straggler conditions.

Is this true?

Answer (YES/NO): YES